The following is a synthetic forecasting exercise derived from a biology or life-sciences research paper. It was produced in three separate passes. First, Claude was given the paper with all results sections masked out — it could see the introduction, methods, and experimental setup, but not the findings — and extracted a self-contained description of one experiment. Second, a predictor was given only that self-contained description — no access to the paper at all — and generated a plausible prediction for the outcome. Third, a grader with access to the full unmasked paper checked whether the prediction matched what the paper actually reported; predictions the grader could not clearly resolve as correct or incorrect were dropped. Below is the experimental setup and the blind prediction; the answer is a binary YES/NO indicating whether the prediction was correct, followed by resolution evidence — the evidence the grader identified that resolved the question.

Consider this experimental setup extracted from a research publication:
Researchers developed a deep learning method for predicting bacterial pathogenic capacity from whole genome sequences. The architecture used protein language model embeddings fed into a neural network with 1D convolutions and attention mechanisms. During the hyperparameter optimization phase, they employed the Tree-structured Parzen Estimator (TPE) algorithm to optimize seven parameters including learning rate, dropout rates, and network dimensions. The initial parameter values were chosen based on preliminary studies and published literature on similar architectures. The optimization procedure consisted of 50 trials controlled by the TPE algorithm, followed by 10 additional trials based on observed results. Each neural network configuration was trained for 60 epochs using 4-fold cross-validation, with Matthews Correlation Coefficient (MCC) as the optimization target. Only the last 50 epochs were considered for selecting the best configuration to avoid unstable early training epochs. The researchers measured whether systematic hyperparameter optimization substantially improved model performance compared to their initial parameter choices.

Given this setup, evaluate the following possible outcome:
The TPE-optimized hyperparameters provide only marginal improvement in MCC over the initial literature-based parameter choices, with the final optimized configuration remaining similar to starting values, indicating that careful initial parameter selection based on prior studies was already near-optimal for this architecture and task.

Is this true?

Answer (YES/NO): YES